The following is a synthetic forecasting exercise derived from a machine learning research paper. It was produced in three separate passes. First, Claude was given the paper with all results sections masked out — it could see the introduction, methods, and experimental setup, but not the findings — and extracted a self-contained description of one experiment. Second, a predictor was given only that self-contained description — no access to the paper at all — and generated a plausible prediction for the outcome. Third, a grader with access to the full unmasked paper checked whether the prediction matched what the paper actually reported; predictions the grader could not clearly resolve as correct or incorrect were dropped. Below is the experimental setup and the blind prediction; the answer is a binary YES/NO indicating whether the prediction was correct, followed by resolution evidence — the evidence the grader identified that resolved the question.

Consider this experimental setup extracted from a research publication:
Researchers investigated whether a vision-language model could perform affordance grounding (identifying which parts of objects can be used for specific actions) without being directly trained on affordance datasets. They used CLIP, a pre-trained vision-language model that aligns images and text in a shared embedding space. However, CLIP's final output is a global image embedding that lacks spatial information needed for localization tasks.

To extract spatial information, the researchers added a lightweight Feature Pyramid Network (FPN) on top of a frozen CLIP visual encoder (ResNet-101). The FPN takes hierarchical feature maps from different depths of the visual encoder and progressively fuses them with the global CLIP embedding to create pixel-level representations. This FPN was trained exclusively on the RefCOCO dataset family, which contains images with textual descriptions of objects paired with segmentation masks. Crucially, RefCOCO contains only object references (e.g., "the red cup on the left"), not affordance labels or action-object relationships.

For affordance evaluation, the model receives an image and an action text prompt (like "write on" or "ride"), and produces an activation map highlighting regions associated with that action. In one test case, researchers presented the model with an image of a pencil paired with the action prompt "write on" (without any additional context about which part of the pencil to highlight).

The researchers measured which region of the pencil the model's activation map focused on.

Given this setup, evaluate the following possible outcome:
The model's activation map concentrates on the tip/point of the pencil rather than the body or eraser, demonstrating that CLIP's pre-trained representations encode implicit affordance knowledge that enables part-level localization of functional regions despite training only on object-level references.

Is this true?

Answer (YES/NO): NO